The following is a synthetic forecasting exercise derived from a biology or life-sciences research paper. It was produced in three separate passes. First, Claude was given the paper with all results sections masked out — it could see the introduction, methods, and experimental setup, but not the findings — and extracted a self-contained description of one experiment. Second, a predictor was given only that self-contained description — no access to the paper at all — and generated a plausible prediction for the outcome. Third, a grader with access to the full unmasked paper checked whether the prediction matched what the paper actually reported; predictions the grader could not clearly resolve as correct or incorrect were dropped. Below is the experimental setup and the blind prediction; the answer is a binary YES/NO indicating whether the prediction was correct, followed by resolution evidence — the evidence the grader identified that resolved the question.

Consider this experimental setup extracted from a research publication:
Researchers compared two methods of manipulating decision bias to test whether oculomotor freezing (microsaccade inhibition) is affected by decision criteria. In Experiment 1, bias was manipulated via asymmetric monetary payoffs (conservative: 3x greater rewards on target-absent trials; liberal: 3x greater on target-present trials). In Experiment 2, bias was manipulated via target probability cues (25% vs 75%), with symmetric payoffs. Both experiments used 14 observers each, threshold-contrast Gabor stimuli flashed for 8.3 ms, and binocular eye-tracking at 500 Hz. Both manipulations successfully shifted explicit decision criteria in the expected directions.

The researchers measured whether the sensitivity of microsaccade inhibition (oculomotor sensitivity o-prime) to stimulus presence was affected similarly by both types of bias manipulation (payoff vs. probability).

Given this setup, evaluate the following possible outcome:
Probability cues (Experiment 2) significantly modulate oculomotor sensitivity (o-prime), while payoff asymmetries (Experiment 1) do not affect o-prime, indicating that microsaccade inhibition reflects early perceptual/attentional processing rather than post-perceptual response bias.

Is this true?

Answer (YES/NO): NO